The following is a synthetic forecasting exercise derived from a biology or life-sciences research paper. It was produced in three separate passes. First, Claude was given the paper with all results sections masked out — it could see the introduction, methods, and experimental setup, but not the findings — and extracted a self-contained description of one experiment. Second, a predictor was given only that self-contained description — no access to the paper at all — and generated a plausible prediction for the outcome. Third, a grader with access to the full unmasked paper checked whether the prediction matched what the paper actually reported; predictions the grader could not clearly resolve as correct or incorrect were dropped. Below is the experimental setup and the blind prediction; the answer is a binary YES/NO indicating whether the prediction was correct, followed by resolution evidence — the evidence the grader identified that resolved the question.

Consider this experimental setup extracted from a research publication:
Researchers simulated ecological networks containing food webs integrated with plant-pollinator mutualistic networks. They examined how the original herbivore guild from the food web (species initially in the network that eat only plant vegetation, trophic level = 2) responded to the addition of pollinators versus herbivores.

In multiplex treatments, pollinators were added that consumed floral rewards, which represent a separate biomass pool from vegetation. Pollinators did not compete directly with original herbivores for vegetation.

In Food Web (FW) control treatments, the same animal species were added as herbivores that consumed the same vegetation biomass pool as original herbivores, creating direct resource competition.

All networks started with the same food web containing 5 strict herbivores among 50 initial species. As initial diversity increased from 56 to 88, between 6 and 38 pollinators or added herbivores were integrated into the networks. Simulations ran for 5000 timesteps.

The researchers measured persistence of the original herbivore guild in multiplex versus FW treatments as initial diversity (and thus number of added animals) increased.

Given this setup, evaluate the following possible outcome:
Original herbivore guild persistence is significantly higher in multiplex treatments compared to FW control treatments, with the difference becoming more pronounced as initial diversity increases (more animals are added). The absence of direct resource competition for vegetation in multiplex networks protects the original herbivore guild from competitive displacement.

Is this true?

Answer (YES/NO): NO